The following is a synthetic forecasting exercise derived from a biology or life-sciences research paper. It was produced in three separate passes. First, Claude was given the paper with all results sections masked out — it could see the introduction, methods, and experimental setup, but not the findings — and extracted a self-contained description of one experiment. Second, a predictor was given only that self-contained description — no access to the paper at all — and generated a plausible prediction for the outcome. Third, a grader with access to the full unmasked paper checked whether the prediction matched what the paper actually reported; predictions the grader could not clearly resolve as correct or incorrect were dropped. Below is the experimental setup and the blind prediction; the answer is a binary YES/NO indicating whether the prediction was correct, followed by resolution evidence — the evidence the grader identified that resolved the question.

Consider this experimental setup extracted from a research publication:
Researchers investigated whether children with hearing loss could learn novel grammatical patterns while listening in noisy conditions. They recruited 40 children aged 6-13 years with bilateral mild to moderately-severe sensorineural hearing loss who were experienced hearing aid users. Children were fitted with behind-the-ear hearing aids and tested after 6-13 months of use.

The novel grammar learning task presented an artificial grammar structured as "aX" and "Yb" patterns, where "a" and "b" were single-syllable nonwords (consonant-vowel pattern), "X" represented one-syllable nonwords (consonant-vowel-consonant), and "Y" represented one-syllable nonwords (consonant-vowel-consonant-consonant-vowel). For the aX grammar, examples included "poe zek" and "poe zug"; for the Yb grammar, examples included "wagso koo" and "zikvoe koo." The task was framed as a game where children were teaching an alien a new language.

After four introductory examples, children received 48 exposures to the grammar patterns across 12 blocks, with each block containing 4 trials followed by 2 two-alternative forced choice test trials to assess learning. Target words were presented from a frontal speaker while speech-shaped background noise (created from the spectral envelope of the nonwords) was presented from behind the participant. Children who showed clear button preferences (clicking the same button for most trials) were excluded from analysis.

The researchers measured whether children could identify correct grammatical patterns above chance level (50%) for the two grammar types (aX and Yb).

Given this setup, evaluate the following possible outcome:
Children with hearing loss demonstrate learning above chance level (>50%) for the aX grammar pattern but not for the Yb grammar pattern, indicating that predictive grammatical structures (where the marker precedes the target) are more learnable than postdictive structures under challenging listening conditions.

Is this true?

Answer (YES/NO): NO